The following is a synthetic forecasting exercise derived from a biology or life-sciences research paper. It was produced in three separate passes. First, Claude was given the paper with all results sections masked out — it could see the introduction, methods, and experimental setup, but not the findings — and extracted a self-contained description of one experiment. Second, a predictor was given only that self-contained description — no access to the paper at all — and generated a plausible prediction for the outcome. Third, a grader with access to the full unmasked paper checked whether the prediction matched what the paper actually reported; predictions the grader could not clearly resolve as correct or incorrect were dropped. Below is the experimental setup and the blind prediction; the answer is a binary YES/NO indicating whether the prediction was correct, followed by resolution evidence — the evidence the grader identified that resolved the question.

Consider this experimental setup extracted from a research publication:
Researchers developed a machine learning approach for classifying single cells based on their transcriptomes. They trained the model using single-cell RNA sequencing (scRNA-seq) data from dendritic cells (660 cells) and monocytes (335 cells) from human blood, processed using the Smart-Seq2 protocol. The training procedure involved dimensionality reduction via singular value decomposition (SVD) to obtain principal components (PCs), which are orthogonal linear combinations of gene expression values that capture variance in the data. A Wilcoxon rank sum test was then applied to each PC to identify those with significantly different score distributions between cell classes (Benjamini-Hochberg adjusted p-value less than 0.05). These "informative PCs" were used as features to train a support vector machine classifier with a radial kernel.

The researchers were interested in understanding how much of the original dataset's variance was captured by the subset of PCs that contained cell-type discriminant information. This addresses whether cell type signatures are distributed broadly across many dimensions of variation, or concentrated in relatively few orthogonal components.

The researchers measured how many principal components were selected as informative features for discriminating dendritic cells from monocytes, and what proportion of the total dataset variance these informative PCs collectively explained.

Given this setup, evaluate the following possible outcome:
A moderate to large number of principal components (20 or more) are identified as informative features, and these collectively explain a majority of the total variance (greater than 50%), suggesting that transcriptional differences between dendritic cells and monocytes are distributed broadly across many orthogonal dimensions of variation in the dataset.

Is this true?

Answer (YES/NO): NO